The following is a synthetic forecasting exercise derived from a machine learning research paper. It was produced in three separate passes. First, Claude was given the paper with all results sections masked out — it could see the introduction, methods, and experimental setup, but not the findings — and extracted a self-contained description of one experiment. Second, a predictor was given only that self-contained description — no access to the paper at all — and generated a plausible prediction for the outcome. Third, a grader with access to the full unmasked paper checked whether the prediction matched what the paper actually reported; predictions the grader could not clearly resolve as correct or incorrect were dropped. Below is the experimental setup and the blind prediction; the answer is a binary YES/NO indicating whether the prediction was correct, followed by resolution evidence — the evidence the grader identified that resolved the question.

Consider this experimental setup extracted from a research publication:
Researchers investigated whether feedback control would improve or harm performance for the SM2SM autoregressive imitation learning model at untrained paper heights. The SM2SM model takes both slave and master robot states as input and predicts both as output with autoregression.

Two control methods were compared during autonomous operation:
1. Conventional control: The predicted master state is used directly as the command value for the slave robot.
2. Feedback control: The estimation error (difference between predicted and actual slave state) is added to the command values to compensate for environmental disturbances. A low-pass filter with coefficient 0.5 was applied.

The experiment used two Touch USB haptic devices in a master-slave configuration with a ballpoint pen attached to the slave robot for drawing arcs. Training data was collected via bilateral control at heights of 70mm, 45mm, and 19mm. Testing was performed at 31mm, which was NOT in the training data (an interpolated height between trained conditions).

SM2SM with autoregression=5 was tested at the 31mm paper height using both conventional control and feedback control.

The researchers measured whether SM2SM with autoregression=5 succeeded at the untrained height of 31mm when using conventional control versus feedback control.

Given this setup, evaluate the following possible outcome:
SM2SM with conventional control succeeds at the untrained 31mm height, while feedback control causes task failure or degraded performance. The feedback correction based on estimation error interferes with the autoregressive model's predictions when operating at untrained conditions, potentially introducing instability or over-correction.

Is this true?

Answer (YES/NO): YES